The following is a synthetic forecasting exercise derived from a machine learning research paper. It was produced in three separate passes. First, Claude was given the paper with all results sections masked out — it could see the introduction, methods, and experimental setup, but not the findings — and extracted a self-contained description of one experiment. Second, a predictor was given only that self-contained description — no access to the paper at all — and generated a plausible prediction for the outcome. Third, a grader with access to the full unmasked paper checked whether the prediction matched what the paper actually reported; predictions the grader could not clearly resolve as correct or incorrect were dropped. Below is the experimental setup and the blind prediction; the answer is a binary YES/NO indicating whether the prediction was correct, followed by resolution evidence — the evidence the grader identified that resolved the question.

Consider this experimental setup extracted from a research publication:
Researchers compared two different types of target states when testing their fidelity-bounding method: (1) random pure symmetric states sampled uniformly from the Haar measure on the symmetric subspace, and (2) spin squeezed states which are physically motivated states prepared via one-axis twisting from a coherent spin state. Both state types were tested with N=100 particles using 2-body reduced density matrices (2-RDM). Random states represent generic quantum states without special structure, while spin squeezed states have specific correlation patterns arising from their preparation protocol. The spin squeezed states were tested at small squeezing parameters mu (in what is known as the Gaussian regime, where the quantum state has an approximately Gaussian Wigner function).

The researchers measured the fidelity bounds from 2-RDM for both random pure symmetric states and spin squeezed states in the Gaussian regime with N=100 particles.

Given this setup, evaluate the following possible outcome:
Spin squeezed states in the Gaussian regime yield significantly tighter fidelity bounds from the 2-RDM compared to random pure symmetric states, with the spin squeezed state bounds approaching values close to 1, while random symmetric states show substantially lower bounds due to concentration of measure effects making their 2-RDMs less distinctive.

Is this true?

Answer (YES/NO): YES